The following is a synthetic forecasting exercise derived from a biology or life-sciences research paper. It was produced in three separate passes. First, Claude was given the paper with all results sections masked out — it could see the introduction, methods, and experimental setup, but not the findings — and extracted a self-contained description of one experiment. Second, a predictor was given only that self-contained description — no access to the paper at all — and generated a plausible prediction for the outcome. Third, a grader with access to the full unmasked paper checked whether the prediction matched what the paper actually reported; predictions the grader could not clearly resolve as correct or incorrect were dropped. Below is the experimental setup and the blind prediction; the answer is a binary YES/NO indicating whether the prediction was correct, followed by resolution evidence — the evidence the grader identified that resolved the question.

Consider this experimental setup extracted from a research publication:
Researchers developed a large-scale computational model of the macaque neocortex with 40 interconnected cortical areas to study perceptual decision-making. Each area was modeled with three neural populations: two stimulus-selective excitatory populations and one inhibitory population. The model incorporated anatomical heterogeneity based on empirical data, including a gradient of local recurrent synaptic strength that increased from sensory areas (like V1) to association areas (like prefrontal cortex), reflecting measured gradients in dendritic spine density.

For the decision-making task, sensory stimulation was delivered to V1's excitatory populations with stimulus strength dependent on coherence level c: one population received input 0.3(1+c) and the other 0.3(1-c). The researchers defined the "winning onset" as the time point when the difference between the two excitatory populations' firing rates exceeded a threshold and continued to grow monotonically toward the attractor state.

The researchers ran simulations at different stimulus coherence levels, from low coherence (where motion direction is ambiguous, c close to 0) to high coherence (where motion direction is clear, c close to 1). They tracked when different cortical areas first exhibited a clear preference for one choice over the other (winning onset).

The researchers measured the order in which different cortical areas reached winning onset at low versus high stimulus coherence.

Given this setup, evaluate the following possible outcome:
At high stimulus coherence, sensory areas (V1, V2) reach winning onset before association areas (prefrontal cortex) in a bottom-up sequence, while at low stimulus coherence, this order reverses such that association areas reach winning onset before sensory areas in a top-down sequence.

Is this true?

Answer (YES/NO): NO